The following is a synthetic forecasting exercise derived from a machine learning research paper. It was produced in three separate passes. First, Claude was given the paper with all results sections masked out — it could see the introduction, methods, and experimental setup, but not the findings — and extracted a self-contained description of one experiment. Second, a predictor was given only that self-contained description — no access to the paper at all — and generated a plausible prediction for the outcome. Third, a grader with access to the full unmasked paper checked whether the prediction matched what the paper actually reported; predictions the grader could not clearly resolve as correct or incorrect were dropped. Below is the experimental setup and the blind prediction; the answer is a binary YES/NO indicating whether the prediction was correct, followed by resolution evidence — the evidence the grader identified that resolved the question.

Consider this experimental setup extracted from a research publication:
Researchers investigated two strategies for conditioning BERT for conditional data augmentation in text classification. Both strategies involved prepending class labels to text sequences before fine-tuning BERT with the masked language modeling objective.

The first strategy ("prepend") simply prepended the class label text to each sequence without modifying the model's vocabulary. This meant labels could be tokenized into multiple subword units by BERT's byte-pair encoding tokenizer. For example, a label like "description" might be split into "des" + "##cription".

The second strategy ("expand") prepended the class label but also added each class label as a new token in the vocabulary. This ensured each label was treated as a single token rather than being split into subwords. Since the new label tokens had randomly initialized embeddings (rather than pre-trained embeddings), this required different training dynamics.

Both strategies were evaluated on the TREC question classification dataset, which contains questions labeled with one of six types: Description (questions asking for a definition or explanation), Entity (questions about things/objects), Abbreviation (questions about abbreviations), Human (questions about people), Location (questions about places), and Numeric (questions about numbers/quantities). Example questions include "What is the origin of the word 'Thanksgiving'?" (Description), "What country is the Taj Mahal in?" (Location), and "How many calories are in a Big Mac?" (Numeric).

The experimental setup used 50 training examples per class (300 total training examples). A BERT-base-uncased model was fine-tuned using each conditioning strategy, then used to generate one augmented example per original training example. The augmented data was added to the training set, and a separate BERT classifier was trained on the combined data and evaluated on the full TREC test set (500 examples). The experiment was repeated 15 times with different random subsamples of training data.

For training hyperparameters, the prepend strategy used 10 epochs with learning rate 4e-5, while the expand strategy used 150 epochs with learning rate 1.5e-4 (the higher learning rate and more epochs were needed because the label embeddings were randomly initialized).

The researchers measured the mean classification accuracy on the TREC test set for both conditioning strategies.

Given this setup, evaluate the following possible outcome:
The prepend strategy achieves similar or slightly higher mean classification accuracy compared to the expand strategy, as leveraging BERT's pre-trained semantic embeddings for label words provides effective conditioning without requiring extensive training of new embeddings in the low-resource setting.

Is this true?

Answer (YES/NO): NO